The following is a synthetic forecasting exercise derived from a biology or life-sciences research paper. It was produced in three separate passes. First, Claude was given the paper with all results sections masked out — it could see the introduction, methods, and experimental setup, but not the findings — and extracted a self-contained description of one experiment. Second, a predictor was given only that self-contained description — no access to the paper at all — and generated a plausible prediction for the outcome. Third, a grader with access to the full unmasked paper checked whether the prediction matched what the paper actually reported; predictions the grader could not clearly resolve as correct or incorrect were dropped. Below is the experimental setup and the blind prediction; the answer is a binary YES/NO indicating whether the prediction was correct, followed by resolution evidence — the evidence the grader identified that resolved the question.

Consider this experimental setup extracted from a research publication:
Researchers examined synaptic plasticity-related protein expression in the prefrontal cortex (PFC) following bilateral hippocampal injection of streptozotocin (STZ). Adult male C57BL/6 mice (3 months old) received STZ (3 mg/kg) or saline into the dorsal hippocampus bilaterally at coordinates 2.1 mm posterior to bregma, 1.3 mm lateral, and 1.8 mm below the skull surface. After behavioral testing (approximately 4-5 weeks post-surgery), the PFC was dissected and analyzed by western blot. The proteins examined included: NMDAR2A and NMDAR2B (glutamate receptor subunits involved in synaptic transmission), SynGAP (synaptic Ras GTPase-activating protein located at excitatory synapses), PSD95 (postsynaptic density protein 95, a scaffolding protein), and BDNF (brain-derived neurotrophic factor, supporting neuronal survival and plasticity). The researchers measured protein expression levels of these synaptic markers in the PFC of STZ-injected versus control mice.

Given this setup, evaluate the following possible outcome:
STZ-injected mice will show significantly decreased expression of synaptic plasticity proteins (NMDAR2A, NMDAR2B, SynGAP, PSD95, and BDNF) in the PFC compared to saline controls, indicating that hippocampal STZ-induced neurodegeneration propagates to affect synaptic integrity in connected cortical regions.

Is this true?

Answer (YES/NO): YES